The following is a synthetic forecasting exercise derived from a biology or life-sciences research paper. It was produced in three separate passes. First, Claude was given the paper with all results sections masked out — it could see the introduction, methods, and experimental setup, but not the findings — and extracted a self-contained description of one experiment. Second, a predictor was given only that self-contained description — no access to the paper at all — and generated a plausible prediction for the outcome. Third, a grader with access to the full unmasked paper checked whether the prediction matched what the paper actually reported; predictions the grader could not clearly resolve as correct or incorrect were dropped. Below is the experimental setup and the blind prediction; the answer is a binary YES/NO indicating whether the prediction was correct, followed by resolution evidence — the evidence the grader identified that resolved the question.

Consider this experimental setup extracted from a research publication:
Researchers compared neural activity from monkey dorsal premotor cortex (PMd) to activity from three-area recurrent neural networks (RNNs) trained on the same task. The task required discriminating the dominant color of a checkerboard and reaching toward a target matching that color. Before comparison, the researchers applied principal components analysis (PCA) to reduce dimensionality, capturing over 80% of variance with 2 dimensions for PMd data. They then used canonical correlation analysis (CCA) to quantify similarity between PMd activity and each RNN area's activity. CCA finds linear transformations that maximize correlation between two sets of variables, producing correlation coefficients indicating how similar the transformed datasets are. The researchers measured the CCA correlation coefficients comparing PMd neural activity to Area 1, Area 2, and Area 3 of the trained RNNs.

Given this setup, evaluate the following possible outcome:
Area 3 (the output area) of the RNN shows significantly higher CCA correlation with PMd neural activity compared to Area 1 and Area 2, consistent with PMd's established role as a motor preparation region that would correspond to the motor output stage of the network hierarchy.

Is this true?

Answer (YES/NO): YES